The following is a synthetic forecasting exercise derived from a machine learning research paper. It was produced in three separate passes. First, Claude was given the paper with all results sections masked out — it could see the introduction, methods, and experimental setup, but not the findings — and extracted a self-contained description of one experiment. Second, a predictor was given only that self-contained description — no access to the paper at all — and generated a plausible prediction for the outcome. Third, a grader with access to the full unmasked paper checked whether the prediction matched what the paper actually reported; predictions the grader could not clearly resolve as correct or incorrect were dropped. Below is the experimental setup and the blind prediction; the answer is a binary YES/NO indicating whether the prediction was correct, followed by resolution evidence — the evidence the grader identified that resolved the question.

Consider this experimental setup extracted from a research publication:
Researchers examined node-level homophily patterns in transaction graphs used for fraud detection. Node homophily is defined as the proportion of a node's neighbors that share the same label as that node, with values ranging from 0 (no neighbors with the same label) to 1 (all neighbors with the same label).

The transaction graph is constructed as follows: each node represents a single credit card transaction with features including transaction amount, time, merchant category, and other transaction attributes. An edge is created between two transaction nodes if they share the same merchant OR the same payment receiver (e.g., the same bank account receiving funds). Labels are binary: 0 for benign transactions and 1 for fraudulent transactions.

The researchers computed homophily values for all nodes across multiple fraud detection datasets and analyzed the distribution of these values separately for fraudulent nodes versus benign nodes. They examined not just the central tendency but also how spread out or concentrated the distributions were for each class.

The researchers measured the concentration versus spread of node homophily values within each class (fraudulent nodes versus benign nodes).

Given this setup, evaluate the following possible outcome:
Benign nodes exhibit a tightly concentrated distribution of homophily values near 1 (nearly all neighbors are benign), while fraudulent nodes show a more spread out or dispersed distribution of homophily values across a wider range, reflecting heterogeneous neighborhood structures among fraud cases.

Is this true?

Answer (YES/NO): NO